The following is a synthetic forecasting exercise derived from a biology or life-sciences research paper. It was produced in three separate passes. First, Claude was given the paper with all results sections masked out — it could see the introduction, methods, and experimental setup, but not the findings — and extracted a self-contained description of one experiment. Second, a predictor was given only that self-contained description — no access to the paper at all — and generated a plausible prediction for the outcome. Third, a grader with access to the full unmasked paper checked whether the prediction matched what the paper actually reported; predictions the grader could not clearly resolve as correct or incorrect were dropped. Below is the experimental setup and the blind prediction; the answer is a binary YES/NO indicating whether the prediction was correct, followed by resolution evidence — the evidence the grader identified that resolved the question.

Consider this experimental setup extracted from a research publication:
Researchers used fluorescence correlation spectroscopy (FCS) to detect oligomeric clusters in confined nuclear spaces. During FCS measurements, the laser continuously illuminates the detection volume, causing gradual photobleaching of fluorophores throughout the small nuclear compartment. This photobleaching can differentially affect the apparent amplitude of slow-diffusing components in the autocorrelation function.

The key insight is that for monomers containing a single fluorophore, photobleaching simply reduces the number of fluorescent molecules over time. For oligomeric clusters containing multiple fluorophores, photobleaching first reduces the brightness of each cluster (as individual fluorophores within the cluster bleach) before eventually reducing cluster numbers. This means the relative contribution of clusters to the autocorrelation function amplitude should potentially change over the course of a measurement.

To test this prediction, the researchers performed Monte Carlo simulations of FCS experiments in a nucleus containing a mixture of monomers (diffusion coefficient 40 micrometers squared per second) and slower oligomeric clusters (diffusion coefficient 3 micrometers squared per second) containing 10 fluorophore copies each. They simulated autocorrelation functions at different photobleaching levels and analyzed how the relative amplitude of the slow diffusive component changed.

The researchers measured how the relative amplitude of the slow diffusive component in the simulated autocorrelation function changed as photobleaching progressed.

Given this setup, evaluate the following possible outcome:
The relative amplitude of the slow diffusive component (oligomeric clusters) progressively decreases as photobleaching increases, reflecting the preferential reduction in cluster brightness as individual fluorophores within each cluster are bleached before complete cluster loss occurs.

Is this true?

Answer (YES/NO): YES